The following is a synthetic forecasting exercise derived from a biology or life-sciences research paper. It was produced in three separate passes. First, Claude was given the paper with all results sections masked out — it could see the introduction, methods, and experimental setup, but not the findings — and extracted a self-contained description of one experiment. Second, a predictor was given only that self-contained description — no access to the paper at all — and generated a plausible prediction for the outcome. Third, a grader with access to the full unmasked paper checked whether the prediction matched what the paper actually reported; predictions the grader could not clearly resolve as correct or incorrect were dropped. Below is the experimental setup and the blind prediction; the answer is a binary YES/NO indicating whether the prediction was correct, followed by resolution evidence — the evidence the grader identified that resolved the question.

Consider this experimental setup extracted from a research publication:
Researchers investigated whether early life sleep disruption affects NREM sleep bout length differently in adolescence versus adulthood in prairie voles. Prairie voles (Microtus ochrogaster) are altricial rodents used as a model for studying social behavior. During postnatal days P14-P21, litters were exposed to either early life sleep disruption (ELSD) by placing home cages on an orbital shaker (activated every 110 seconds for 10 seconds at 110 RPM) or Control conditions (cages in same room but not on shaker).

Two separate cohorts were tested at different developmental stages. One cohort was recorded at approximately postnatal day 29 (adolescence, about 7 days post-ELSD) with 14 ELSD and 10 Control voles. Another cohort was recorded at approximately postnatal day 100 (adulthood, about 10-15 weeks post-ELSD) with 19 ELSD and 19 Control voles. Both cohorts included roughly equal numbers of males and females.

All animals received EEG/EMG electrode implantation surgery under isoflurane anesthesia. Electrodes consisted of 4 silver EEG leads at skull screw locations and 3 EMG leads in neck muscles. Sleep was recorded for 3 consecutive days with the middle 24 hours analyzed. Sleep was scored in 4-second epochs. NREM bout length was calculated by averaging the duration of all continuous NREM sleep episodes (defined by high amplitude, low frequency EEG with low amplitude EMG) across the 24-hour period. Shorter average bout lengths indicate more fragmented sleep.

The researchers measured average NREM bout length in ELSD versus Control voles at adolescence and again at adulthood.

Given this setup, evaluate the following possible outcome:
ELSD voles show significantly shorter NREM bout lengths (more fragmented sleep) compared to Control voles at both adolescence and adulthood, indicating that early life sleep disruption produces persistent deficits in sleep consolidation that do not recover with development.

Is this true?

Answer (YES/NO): NO